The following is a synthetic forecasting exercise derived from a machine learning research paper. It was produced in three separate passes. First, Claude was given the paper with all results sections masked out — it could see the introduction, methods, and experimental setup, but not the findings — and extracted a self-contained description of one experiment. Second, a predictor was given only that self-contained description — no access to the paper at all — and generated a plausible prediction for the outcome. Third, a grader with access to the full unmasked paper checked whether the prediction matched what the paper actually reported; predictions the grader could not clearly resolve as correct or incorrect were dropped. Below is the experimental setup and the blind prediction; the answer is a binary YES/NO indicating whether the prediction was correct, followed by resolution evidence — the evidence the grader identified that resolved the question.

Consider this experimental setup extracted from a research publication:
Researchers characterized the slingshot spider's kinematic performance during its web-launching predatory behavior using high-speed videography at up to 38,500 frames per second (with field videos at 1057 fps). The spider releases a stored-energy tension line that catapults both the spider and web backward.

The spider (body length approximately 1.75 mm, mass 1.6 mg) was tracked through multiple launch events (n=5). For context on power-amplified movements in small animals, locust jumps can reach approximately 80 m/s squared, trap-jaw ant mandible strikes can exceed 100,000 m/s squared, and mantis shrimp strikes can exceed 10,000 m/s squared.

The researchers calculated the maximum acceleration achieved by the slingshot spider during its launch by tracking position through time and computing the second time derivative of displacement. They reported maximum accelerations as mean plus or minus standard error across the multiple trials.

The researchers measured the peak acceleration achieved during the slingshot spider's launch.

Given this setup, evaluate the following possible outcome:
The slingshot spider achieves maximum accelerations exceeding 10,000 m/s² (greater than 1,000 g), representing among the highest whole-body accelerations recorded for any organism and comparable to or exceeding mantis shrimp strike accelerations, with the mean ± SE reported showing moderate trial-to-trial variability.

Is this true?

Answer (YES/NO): NO